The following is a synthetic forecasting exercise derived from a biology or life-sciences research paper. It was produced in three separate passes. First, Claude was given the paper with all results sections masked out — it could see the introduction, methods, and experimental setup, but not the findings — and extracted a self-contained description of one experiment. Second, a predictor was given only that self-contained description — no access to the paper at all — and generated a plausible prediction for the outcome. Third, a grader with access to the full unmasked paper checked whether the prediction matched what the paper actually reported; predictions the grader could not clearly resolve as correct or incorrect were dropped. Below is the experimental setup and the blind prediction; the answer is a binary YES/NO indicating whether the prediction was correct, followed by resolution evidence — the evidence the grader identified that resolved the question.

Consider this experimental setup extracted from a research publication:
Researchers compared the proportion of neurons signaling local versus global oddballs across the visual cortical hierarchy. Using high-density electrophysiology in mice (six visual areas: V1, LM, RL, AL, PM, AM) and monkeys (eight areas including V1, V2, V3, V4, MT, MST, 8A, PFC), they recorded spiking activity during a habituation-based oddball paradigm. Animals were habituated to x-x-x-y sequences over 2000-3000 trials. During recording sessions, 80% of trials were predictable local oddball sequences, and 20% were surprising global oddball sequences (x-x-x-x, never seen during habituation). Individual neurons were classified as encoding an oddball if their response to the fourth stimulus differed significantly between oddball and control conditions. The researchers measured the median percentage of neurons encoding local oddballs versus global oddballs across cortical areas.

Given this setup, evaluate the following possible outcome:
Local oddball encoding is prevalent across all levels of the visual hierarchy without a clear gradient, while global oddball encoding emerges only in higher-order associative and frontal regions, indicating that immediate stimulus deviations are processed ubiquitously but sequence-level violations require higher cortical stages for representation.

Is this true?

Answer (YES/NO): NO